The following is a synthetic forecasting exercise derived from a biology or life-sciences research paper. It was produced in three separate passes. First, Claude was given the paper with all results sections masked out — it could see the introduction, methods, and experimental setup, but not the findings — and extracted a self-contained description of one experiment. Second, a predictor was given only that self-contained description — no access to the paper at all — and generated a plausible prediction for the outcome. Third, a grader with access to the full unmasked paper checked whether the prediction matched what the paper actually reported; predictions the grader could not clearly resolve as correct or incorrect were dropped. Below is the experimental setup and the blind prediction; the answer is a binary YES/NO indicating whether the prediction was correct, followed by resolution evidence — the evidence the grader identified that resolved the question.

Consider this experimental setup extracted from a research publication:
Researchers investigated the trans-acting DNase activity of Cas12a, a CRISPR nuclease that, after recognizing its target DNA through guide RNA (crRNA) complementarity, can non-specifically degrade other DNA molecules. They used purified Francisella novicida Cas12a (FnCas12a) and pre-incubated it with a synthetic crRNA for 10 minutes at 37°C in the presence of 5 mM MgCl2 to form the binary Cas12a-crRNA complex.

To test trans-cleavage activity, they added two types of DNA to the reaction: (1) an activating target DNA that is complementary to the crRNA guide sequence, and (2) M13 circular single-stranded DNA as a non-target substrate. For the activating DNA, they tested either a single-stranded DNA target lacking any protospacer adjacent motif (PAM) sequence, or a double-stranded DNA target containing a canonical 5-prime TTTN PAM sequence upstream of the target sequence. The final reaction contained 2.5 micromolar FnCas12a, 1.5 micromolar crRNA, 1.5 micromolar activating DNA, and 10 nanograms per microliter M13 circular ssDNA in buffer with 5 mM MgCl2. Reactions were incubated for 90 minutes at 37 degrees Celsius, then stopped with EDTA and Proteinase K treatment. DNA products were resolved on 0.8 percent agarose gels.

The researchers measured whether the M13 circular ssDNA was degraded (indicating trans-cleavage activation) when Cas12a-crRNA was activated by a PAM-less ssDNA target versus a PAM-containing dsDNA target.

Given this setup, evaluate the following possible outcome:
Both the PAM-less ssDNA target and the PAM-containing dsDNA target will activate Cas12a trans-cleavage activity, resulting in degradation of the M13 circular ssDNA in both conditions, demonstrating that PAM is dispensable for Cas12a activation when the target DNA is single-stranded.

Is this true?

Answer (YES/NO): YES